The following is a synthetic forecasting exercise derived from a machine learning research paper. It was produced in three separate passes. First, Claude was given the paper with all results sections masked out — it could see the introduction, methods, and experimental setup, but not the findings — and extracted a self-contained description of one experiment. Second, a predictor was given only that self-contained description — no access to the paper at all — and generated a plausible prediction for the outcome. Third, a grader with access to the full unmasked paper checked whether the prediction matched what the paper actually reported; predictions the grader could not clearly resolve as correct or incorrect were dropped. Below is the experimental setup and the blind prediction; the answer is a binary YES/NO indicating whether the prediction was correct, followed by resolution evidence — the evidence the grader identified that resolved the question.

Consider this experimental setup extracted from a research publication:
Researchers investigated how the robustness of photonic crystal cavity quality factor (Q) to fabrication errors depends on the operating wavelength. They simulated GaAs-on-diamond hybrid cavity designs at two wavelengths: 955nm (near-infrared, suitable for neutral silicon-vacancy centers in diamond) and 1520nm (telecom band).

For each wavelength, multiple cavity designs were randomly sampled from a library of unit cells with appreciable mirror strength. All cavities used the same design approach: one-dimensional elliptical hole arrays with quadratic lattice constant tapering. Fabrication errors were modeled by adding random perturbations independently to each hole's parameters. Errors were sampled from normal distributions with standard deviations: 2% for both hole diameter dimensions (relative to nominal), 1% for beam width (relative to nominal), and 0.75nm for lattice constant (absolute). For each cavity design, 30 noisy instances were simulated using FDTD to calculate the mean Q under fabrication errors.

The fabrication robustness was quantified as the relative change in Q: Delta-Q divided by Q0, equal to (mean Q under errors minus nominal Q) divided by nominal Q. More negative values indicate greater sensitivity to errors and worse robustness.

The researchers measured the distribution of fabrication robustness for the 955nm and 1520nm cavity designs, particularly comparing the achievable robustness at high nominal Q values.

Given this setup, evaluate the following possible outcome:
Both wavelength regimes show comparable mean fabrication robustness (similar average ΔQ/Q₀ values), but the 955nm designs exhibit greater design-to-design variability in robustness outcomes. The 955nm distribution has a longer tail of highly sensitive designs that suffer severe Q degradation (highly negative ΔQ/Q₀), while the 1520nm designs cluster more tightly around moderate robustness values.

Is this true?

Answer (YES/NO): NO